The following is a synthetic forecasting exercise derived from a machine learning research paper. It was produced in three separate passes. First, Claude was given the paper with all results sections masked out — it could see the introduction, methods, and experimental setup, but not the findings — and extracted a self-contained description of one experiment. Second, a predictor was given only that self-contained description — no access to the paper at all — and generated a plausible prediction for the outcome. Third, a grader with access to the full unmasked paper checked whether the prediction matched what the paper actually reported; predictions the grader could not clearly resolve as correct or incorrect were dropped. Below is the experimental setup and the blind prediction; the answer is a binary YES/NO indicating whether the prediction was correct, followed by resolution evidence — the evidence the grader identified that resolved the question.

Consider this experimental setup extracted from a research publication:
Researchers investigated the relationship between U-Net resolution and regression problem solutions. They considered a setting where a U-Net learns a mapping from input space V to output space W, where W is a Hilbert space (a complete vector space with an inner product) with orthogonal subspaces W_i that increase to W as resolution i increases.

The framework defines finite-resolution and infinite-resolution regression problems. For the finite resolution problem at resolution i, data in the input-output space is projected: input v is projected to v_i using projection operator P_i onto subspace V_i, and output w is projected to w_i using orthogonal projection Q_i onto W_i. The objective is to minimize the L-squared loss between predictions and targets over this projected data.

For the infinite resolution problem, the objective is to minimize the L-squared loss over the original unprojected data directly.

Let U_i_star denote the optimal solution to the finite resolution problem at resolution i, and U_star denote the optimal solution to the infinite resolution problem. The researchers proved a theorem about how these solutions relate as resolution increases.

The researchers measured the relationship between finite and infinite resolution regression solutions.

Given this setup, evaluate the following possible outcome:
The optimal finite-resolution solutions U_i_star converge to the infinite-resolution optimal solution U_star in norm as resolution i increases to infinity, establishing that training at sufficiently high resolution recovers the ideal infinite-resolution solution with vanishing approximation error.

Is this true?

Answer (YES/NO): NO